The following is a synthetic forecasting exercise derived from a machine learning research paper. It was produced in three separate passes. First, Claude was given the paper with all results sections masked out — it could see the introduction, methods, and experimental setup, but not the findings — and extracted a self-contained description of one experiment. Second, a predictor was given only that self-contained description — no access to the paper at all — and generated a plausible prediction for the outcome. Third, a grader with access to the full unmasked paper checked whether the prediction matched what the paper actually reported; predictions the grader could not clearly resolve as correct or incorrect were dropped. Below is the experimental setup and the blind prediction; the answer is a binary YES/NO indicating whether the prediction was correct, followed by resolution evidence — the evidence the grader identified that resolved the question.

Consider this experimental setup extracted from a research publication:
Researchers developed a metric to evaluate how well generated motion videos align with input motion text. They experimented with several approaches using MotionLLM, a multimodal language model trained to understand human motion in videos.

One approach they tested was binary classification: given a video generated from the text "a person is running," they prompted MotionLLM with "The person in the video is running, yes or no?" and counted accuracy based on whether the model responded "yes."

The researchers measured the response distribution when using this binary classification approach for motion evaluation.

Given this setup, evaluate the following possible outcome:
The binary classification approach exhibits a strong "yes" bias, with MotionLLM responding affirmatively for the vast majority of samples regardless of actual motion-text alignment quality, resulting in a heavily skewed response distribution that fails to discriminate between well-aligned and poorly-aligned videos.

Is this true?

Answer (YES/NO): YES